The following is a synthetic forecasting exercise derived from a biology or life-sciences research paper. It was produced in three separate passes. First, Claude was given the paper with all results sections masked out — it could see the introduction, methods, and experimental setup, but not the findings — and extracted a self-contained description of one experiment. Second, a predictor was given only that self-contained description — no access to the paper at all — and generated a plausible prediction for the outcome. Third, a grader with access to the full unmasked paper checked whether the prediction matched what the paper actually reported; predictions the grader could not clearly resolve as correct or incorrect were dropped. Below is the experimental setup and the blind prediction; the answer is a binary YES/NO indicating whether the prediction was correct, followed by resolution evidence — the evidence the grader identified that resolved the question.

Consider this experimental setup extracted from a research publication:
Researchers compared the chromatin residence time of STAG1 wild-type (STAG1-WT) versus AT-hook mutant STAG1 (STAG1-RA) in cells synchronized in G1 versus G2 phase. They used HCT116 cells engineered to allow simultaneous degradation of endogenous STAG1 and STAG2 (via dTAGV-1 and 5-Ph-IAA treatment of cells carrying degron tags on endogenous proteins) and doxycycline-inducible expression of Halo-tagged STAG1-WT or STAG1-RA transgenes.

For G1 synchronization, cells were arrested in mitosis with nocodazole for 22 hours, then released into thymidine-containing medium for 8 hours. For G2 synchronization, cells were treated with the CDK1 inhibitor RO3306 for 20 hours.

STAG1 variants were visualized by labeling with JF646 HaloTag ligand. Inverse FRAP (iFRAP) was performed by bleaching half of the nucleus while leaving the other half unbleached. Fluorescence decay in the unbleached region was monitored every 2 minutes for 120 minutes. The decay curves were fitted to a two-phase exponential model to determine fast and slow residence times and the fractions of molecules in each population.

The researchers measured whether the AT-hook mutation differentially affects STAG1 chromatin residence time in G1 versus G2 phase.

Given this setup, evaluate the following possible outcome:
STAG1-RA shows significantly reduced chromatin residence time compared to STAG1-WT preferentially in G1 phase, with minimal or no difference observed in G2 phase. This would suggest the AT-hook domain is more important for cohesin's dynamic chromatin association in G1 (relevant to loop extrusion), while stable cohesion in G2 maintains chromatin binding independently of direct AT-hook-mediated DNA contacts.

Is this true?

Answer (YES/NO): YES